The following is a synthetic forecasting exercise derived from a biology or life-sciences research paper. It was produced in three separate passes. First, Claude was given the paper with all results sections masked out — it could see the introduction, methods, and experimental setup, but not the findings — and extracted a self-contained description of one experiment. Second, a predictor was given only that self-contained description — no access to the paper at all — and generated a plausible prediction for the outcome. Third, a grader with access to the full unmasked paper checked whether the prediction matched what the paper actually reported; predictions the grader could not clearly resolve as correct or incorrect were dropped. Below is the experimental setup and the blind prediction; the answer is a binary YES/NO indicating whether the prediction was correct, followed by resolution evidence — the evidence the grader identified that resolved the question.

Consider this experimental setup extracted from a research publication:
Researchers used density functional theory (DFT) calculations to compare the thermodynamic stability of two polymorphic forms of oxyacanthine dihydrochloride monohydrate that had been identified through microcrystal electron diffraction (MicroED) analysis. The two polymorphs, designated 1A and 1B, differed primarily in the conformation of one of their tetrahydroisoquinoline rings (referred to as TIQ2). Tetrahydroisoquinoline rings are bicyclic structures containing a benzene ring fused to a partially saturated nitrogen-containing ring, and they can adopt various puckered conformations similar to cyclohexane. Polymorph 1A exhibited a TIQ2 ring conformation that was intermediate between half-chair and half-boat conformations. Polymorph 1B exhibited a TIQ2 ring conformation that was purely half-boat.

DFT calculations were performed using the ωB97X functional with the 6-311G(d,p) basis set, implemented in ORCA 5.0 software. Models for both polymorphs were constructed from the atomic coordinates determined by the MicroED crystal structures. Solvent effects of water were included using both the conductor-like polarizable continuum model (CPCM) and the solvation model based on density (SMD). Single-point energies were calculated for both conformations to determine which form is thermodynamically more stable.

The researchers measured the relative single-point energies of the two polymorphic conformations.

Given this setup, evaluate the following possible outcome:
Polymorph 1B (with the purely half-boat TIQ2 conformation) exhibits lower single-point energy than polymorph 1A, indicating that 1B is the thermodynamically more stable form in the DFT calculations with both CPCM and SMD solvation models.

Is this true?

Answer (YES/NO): YES